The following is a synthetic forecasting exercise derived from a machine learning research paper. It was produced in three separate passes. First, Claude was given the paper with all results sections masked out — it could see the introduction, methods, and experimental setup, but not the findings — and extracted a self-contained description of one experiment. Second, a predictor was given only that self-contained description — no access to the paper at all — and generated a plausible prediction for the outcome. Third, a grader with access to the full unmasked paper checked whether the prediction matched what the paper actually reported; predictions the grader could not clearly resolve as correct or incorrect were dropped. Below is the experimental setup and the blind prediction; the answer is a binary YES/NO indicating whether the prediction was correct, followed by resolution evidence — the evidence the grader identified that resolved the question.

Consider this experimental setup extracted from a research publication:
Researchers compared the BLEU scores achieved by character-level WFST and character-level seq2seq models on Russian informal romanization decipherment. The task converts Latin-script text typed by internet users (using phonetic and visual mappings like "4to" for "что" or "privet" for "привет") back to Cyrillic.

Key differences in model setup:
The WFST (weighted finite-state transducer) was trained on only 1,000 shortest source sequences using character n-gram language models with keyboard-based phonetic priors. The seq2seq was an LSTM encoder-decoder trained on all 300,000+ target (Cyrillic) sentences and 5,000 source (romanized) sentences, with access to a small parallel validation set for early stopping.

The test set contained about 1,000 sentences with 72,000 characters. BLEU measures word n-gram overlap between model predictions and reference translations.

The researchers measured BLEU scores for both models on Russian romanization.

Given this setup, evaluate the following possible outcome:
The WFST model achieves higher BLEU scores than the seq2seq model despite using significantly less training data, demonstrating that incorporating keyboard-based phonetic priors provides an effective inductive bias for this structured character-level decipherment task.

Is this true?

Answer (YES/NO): NO